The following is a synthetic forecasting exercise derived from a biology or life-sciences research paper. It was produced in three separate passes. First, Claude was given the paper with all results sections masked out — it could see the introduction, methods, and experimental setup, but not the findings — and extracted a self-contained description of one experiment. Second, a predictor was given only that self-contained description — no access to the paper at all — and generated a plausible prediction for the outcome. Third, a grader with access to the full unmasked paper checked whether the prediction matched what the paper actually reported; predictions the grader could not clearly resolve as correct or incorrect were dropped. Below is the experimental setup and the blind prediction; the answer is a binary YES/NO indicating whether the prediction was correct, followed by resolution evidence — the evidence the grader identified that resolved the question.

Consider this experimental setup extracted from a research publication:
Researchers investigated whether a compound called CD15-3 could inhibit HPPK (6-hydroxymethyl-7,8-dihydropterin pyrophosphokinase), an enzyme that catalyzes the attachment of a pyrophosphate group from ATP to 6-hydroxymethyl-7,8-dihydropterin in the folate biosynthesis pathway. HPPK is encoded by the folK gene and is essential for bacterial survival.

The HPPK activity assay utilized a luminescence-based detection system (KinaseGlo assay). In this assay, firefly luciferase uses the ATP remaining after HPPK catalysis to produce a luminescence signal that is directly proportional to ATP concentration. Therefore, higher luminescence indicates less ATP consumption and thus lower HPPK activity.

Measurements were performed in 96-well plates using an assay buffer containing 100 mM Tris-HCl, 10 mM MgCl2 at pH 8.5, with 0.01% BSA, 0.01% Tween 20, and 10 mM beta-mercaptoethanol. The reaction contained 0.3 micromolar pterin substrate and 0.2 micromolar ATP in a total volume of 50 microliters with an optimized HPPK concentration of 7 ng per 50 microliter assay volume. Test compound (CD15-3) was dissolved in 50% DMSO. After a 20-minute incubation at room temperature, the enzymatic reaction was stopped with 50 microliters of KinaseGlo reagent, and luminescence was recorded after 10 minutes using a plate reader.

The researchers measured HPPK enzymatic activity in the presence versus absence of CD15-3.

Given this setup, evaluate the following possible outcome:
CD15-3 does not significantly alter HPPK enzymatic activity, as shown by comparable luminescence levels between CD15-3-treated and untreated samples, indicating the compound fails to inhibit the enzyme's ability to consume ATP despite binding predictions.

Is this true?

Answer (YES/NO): NO